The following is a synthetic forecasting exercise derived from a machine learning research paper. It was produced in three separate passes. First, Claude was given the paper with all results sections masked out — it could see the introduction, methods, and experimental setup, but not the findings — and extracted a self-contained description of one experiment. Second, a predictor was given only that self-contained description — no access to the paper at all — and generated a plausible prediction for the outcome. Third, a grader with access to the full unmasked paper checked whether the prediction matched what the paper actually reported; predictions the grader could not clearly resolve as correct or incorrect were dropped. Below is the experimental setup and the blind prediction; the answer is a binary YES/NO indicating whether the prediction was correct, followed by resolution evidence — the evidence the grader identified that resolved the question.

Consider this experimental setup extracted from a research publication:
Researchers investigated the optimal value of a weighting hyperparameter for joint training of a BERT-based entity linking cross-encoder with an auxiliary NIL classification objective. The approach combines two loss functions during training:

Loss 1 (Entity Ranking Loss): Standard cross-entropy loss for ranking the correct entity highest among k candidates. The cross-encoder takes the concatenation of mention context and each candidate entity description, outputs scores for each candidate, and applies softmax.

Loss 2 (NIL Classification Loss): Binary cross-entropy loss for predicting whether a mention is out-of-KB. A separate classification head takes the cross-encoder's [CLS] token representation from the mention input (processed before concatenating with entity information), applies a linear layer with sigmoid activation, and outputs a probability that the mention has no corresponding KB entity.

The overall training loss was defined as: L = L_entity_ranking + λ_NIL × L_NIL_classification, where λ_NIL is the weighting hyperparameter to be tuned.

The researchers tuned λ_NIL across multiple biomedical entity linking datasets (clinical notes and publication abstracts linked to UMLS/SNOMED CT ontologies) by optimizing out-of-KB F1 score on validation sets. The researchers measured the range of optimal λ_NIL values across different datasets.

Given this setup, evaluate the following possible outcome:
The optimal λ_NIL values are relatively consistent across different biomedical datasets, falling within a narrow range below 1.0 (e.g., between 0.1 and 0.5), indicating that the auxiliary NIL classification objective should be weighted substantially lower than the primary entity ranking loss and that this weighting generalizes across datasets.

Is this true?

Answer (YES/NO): NO